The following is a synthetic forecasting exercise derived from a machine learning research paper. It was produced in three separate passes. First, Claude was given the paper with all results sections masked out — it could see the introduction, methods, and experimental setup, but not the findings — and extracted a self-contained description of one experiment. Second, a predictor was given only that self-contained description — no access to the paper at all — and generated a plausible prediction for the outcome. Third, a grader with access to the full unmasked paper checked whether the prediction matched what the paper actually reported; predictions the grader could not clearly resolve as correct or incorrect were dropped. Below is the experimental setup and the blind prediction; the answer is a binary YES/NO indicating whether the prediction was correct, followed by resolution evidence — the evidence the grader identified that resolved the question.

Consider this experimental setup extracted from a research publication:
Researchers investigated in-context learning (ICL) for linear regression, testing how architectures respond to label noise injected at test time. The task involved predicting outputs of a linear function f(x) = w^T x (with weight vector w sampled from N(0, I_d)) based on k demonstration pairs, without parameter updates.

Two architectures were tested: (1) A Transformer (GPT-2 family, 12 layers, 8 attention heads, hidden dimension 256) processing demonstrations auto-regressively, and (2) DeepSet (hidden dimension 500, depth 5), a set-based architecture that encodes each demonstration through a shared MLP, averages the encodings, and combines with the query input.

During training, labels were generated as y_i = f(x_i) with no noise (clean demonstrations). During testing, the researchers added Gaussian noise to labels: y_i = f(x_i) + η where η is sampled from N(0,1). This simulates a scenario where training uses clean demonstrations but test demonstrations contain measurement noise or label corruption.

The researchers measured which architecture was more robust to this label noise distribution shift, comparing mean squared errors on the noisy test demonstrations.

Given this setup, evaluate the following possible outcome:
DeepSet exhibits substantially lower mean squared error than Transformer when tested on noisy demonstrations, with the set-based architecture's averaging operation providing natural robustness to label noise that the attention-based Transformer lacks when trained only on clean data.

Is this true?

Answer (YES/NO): NO